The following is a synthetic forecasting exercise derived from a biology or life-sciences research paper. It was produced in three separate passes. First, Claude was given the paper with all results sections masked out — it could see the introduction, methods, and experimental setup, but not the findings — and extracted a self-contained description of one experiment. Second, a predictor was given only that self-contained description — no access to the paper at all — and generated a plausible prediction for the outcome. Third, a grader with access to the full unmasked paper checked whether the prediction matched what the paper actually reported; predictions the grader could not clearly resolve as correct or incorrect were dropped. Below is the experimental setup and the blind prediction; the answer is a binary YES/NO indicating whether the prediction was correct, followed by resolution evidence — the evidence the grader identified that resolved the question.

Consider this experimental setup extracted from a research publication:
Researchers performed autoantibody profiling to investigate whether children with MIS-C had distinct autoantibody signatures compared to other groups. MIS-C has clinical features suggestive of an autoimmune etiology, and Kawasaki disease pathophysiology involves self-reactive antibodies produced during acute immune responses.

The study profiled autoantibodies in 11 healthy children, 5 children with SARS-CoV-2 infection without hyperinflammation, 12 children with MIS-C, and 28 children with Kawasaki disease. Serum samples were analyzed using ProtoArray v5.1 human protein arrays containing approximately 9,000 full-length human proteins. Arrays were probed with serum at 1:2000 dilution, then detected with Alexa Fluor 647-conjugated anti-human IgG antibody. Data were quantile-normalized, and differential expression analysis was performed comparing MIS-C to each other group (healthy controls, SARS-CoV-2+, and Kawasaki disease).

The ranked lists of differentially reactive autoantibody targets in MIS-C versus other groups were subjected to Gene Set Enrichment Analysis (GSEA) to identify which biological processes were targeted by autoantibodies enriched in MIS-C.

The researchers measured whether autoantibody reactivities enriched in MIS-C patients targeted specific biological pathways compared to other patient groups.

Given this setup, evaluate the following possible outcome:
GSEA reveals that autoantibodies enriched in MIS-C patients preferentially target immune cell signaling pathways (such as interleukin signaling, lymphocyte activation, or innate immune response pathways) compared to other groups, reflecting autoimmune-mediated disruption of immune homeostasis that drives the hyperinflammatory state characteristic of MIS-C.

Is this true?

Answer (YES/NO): NO